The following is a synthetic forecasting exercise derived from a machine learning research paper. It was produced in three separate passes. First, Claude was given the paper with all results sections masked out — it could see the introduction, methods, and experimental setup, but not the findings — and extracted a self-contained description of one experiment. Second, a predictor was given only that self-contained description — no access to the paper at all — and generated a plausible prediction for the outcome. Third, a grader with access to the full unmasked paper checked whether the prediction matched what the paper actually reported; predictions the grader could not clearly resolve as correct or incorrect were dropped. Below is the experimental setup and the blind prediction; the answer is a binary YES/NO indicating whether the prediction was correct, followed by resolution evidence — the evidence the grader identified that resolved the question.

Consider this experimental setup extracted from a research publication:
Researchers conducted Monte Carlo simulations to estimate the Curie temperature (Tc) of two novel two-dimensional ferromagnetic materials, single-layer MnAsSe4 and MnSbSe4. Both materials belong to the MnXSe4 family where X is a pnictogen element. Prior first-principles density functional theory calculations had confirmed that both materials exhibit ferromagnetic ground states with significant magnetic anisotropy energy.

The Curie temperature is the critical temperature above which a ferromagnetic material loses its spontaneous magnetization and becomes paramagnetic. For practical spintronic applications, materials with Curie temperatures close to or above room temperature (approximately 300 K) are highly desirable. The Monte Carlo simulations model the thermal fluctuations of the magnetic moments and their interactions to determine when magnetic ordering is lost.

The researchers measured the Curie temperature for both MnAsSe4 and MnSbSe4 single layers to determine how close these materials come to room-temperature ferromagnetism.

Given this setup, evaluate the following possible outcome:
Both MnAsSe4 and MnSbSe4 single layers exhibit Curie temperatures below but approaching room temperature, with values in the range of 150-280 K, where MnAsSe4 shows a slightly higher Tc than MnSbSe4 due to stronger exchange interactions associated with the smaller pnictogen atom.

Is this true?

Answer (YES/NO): NO